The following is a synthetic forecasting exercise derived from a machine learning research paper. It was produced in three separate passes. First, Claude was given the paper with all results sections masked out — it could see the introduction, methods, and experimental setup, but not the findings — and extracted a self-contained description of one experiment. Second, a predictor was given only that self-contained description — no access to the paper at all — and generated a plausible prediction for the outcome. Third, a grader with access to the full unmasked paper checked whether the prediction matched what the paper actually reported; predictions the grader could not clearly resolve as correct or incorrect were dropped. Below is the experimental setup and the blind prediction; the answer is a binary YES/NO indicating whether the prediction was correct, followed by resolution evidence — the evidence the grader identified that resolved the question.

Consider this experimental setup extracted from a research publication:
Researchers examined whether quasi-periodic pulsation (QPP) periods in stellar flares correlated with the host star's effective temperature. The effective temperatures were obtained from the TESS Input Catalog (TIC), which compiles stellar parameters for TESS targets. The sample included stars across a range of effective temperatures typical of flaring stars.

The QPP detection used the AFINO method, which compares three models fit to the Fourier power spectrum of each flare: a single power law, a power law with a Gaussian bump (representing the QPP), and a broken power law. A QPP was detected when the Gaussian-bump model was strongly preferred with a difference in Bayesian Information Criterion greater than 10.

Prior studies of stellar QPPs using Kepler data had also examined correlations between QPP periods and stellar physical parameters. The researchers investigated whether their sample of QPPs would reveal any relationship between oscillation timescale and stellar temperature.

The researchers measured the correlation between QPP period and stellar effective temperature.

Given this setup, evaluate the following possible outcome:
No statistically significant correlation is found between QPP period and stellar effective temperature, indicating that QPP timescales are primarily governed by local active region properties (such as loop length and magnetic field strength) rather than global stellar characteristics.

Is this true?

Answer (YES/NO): YES